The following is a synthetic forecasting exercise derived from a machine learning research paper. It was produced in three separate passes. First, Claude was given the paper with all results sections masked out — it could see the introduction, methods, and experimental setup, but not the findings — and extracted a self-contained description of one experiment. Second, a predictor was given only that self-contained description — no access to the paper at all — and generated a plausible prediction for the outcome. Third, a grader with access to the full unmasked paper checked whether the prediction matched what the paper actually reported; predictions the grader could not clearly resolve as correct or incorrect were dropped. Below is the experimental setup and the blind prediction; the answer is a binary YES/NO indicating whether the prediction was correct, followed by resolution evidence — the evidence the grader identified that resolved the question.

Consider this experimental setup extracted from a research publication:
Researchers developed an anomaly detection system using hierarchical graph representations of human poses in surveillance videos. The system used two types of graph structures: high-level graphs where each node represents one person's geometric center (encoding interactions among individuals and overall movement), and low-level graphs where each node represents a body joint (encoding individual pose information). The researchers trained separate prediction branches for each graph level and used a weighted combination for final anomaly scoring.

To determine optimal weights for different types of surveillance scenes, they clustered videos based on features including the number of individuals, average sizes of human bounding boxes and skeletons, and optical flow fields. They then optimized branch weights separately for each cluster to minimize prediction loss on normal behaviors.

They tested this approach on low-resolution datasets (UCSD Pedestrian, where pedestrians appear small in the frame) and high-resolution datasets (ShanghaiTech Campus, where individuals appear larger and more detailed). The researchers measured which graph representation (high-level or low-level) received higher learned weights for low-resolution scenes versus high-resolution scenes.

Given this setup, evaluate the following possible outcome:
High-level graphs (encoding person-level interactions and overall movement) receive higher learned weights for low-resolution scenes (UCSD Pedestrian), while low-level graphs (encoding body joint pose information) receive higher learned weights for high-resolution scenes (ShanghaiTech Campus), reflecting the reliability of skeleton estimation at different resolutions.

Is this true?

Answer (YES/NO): YES